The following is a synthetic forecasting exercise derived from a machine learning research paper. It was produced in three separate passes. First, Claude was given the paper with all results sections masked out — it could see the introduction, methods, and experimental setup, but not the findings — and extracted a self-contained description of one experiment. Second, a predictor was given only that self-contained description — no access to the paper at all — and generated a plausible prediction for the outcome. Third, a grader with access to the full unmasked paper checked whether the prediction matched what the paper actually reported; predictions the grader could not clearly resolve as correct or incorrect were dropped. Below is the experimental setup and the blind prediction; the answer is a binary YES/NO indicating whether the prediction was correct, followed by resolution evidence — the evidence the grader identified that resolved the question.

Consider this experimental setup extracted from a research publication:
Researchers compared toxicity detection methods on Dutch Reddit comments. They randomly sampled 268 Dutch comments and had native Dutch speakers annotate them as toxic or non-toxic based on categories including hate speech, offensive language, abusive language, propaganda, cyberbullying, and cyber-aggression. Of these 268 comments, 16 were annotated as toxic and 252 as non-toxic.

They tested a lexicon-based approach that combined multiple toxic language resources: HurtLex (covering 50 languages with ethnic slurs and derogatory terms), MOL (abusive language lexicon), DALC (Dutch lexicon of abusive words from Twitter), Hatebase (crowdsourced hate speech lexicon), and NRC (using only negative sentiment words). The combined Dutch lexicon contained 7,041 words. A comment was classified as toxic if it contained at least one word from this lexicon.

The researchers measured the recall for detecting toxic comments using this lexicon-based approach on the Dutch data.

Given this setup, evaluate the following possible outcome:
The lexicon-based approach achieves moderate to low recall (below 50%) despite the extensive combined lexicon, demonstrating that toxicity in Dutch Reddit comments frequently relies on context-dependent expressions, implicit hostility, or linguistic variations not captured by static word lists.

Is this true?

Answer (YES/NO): NO